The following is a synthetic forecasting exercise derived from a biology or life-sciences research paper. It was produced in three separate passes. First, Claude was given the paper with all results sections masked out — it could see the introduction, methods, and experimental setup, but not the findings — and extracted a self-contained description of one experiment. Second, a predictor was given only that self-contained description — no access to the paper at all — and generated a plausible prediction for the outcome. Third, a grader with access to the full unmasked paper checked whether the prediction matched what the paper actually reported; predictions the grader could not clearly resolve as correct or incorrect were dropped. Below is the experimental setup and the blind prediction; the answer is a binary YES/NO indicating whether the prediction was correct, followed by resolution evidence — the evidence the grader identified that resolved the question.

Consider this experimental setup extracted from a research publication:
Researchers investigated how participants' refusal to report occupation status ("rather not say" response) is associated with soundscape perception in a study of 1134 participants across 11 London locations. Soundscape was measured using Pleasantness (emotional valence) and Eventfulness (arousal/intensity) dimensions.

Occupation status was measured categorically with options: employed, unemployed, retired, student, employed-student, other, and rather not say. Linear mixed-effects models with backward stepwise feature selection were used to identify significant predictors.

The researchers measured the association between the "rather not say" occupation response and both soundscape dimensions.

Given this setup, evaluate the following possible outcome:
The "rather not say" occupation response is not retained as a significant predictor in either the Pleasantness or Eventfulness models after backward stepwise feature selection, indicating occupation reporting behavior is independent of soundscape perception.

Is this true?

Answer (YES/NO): NO